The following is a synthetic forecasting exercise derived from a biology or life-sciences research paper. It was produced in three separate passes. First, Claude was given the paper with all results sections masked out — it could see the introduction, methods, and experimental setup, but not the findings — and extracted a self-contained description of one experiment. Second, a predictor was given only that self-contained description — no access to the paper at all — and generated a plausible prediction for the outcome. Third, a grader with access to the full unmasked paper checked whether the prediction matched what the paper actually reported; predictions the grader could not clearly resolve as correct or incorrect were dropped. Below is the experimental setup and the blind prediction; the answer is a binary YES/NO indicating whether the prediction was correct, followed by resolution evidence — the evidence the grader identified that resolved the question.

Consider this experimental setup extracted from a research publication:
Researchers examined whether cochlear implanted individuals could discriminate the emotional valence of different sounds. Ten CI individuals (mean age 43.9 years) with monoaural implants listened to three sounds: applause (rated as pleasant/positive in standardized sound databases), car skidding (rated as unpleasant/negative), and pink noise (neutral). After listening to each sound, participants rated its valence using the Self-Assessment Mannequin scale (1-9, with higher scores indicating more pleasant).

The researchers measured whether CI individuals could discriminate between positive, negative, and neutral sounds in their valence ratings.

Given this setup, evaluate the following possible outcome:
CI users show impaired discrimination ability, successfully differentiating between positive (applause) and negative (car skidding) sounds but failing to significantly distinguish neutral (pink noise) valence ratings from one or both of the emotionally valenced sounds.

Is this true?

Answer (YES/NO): YES